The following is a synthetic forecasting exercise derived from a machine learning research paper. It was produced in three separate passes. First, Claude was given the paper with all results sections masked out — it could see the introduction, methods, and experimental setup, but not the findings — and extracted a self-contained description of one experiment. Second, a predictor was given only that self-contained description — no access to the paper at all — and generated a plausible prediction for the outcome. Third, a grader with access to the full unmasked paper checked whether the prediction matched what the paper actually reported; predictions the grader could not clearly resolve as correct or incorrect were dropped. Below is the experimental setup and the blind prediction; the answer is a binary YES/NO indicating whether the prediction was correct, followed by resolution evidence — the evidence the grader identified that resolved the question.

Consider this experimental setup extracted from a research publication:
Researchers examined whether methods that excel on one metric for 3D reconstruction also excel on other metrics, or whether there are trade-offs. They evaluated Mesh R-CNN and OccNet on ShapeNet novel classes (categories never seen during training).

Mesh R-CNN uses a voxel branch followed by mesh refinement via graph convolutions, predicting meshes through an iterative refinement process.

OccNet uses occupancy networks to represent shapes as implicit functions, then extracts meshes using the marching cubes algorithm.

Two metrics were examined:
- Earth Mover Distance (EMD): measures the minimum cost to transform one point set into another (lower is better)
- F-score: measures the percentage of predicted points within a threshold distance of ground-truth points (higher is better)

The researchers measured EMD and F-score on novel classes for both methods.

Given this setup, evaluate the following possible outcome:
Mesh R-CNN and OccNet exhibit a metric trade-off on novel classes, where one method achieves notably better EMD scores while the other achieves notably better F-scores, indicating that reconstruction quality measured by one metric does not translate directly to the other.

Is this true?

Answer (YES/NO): NO